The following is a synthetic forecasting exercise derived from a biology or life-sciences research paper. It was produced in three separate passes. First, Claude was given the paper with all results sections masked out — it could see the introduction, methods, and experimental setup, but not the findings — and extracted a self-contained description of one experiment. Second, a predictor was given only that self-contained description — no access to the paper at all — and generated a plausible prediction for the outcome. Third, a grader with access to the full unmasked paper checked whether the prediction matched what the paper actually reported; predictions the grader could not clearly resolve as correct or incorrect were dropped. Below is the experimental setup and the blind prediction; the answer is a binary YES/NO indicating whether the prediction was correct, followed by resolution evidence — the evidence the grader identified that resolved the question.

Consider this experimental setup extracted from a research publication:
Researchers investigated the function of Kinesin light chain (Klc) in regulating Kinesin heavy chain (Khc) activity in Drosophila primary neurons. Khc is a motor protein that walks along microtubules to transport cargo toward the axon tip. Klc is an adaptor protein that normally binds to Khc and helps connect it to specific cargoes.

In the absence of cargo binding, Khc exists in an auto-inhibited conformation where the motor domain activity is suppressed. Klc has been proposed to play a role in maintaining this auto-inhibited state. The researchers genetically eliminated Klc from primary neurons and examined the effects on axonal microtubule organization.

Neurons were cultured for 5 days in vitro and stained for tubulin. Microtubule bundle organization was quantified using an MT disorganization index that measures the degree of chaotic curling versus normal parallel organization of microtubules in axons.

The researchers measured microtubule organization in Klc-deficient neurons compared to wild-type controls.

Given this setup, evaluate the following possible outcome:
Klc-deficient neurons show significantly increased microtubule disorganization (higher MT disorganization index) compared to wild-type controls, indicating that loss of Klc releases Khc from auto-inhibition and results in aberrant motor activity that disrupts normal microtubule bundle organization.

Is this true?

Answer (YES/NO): YES